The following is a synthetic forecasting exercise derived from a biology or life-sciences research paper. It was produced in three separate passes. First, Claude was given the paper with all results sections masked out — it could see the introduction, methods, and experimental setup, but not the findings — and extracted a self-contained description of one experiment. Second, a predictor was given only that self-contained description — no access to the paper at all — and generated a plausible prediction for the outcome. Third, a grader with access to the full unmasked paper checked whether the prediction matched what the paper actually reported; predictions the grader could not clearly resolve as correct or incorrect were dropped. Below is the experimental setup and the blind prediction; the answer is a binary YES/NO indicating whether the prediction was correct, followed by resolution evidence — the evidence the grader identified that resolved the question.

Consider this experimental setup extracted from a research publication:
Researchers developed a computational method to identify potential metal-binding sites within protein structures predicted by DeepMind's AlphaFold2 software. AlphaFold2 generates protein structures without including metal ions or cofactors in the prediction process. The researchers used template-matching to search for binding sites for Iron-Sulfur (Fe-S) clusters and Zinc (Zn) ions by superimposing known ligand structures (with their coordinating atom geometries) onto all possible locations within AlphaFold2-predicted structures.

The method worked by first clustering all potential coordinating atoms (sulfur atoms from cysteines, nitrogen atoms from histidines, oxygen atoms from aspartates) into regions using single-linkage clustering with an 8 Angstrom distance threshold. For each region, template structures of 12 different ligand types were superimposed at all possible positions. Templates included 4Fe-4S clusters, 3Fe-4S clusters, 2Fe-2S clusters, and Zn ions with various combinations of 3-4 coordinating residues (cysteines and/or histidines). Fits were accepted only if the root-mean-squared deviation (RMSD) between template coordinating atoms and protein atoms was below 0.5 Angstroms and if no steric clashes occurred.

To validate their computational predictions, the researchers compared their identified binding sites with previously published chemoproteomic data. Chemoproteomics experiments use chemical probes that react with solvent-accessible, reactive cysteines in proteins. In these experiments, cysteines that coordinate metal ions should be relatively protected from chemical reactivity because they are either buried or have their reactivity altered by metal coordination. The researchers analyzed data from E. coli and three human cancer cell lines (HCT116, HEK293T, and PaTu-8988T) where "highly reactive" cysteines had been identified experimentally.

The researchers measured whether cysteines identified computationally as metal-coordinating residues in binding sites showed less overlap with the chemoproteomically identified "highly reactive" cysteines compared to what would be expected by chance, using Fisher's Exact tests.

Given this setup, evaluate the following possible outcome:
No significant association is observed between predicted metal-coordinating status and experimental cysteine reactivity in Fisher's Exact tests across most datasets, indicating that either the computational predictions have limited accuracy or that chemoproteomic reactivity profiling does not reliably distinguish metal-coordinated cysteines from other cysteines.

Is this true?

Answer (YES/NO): NO